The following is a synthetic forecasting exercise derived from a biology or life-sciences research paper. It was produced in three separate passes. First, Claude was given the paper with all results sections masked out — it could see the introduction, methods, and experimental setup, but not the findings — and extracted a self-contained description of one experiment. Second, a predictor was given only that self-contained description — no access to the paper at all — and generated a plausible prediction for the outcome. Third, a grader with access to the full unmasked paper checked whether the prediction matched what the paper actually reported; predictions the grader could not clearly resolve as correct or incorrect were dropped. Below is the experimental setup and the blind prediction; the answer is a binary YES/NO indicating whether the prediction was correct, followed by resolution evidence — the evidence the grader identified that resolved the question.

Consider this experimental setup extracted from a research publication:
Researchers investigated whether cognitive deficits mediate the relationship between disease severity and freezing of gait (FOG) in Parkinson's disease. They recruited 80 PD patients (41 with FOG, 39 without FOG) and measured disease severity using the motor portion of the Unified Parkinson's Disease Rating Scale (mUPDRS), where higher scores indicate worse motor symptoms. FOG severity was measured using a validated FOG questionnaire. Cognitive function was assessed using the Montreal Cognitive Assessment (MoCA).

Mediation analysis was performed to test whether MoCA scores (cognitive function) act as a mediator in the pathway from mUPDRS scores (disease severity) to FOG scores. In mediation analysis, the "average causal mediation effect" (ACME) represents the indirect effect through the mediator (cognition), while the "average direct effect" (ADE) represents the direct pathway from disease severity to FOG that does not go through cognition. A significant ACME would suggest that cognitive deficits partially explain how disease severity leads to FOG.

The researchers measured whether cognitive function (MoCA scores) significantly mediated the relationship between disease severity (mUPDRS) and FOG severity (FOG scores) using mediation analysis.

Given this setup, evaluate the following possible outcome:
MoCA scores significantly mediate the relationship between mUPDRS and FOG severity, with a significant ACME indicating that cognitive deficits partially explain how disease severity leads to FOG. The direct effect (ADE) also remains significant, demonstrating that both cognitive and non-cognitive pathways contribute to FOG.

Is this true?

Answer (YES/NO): YES